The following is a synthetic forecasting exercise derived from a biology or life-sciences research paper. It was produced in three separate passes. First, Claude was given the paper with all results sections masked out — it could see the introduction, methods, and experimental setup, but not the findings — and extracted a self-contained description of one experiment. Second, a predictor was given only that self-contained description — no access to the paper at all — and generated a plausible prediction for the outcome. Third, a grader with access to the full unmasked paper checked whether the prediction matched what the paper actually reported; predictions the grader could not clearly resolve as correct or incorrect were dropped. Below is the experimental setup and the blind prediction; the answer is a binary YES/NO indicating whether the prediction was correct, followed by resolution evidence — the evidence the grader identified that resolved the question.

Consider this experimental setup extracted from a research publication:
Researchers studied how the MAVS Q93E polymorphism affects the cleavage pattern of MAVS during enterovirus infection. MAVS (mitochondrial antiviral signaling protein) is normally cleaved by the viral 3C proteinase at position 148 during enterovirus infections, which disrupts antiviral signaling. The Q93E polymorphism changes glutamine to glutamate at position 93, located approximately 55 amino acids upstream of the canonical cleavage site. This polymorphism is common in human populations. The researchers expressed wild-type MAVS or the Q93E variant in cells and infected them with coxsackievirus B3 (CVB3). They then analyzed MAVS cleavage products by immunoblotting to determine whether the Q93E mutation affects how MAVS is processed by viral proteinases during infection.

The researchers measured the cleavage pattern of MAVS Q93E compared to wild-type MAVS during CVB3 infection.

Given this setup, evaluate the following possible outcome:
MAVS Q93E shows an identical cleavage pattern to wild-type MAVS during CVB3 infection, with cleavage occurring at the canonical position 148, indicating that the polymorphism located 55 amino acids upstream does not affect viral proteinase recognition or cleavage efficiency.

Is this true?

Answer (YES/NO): NO